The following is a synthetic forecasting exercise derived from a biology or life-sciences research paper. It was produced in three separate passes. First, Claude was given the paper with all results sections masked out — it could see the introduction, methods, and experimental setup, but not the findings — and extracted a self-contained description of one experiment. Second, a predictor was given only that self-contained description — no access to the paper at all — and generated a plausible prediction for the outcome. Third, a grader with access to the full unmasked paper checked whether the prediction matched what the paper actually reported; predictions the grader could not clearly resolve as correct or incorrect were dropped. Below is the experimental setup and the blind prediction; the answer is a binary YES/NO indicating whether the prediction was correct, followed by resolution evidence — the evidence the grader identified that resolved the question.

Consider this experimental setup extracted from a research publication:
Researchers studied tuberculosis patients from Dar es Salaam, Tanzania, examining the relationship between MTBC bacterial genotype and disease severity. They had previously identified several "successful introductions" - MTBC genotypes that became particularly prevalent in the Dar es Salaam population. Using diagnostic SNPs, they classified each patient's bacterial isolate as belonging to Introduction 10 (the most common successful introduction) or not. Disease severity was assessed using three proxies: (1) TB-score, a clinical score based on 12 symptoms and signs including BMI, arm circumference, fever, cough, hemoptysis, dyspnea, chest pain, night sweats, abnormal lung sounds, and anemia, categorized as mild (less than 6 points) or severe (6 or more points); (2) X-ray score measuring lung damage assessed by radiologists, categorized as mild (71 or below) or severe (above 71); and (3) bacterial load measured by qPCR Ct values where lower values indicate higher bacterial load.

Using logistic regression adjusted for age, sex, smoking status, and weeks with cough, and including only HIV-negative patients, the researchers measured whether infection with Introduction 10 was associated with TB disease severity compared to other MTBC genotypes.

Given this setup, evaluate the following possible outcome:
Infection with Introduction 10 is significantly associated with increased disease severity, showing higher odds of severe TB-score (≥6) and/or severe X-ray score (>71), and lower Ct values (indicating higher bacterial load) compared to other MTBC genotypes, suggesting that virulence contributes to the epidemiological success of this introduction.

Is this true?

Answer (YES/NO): NO